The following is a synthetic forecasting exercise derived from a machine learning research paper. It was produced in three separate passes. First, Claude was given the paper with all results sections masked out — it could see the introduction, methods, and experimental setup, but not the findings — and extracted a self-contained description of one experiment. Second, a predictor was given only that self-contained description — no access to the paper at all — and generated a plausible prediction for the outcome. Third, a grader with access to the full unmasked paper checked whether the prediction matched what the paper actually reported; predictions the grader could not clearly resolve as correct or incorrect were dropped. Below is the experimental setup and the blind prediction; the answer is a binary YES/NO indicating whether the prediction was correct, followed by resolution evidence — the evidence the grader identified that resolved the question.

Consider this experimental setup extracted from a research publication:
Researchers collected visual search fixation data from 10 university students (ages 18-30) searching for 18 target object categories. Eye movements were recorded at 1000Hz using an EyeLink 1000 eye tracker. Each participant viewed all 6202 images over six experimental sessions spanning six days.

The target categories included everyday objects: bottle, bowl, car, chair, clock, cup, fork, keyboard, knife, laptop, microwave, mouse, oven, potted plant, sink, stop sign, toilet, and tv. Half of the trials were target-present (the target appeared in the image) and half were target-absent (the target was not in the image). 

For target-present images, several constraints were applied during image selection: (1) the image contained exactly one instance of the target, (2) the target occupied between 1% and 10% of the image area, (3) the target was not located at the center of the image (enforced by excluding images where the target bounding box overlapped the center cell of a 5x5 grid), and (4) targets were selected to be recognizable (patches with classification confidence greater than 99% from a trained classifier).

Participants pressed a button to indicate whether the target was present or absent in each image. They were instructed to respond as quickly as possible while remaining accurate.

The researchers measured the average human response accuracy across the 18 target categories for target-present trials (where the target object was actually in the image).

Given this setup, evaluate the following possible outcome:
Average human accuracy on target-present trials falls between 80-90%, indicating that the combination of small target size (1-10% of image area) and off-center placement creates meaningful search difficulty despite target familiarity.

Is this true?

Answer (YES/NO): NO